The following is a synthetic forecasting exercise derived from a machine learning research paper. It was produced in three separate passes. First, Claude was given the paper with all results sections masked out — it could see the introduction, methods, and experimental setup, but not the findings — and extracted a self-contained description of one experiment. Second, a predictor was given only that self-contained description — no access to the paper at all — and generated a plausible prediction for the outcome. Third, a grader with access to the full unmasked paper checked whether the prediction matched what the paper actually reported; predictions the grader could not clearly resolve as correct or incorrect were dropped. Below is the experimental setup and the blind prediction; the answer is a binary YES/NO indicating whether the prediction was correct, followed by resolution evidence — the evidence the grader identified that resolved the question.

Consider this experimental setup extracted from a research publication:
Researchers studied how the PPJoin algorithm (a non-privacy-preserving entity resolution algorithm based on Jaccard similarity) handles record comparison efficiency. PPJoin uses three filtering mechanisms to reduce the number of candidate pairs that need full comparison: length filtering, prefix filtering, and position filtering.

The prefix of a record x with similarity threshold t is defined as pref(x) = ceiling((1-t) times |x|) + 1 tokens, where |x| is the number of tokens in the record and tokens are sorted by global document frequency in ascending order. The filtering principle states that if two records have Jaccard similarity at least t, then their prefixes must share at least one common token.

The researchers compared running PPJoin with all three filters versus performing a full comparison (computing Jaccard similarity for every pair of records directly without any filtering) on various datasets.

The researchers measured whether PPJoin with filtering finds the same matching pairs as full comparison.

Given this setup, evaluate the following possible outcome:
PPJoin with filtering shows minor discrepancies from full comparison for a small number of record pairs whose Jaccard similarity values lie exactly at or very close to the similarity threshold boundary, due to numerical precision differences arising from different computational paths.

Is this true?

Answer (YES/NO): NO